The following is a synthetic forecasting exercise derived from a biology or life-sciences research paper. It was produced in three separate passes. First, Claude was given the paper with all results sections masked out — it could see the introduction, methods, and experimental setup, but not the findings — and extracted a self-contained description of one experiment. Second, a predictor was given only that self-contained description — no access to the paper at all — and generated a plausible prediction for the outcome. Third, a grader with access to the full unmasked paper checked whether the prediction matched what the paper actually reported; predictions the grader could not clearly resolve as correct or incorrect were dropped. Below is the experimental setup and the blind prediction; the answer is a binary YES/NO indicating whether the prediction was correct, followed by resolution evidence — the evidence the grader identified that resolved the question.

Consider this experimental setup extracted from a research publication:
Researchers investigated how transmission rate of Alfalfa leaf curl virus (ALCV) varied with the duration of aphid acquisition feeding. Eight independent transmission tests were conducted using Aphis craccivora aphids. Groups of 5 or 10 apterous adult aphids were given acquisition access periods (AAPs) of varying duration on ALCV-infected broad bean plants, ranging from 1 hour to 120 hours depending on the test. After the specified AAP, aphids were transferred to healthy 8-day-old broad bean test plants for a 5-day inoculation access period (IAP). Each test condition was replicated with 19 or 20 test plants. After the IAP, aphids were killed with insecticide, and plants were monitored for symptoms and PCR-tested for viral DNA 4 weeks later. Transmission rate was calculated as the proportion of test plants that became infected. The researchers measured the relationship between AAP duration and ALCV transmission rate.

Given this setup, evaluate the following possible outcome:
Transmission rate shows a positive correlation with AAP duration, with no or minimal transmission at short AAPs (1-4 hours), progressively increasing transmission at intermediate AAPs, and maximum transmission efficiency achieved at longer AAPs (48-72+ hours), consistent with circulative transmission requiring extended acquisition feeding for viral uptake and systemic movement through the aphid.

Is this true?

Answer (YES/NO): YES